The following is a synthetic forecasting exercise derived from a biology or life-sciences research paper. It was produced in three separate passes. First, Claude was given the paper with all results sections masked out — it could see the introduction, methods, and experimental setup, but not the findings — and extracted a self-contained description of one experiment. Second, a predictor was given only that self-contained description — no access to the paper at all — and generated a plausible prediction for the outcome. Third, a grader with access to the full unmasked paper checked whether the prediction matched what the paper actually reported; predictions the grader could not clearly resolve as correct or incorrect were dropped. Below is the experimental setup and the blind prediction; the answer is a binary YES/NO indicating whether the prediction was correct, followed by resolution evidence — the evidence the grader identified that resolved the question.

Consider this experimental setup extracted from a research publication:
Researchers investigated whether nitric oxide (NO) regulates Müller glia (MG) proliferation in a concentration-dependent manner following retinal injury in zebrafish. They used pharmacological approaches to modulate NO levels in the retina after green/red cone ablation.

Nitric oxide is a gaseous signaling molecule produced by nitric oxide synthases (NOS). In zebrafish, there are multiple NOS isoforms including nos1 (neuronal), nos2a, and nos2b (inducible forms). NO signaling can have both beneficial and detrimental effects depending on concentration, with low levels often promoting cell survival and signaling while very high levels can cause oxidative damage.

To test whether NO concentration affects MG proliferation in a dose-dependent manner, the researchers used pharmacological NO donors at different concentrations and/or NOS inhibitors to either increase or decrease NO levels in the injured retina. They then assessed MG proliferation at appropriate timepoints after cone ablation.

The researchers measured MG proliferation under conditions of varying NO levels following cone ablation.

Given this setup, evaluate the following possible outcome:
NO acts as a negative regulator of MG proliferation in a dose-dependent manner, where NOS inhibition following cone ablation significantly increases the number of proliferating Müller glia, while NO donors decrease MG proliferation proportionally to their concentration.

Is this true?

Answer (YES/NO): NO